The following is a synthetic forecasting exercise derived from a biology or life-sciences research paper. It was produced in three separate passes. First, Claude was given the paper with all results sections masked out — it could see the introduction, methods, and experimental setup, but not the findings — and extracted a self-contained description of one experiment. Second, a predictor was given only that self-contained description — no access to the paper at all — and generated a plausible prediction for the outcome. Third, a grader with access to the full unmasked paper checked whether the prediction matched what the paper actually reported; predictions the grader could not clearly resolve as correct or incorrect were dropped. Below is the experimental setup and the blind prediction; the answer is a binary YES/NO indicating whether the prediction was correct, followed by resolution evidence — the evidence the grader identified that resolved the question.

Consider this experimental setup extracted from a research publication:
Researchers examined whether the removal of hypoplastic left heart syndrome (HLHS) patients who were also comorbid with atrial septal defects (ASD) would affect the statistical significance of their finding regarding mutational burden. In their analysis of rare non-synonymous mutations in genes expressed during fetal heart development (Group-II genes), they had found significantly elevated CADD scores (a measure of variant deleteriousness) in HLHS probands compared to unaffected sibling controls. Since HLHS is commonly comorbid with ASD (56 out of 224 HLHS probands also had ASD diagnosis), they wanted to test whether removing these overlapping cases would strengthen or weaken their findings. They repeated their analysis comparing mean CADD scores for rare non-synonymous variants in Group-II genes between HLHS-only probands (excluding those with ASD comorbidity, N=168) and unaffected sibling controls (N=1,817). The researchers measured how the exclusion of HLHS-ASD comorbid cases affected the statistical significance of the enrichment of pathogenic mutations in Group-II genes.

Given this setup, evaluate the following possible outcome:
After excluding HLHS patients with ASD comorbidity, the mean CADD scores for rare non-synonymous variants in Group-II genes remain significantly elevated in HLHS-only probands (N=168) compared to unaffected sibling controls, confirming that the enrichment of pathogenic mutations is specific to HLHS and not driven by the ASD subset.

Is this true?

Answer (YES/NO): YES